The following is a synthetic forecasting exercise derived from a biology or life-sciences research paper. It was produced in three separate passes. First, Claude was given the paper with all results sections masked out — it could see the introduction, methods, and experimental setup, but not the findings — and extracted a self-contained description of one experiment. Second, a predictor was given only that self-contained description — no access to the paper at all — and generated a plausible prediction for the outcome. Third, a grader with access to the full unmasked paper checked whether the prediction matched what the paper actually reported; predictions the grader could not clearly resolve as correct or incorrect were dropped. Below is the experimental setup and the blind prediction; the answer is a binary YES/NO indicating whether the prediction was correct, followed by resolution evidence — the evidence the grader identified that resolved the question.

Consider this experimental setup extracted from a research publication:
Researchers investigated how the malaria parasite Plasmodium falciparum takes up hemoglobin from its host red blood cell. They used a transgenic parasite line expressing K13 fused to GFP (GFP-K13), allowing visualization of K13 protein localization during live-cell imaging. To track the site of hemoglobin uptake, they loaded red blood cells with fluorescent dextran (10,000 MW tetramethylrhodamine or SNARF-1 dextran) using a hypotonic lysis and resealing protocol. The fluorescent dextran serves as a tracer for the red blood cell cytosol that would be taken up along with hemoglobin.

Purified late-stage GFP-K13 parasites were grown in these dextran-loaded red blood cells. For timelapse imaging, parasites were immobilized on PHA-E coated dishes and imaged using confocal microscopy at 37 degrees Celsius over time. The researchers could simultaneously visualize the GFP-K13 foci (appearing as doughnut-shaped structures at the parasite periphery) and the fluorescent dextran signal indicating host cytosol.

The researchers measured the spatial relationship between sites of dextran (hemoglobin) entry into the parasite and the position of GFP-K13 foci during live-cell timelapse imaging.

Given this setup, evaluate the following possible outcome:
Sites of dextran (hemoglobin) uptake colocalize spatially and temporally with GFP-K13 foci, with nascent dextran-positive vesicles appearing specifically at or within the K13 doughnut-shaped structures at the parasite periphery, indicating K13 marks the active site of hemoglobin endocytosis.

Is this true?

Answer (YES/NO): YES